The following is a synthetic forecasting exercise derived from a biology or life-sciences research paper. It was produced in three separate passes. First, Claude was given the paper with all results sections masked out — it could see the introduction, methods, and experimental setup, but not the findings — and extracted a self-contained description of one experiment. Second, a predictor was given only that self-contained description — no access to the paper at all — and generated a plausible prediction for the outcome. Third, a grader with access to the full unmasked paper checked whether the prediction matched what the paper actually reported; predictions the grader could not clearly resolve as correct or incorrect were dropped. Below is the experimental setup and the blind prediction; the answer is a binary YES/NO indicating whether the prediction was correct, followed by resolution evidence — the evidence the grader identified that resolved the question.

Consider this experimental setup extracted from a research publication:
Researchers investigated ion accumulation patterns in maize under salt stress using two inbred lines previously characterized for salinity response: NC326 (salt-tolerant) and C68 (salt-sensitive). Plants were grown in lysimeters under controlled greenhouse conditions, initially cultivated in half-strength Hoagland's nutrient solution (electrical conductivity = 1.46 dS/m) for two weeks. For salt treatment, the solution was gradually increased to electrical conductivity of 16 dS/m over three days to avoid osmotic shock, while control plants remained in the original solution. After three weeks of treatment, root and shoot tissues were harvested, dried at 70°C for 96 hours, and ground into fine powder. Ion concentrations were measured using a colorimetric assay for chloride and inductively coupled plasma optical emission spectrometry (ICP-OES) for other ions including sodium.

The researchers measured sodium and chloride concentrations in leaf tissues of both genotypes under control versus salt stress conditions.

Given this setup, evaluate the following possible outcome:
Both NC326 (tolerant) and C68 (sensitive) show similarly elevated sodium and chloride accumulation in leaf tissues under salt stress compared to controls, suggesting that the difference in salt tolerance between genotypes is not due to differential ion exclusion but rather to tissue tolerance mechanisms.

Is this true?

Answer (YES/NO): NO